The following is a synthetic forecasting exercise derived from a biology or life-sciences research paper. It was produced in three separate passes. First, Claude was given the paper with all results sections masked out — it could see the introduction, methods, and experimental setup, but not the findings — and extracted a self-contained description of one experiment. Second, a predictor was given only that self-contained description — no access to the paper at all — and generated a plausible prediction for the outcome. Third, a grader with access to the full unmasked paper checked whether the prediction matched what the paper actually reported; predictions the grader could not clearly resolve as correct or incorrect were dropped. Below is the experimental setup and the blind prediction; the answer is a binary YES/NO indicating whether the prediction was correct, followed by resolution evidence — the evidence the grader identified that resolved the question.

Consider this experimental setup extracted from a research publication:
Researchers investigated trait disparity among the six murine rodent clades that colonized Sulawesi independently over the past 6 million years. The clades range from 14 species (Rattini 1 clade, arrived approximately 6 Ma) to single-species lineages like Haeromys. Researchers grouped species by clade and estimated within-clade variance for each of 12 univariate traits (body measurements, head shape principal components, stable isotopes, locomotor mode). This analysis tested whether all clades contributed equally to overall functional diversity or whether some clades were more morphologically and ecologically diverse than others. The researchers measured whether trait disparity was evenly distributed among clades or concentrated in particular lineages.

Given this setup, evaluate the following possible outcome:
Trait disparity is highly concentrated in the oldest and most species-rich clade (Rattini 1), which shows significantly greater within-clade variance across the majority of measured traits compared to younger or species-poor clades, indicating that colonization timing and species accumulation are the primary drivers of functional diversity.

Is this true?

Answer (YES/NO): NO